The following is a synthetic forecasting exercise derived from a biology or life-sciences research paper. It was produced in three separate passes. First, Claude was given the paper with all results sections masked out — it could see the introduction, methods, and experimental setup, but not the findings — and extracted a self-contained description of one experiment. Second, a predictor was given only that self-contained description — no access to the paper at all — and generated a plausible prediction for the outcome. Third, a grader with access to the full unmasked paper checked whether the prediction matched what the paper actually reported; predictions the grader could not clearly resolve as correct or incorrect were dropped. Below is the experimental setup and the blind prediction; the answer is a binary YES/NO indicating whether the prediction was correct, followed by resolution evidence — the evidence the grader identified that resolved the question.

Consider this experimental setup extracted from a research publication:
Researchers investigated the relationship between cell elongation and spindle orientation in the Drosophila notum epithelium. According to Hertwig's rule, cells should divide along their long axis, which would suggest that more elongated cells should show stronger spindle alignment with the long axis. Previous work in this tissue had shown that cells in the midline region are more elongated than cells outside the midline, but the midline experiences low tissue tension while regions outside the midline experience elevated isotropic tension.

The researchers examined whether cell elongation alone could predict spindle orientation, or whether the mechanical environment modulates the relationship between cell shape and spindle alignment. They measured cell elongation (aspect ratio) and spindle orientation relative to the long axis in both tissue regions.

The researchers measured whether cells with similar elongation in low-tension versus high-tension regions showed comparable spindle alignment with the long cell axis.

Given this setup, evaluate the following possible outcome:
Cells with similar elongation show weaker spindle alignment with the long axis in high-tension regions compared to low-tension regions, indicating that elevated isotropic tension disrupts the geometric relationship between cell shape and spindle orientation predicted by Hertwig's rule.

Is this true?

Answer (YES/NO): NO